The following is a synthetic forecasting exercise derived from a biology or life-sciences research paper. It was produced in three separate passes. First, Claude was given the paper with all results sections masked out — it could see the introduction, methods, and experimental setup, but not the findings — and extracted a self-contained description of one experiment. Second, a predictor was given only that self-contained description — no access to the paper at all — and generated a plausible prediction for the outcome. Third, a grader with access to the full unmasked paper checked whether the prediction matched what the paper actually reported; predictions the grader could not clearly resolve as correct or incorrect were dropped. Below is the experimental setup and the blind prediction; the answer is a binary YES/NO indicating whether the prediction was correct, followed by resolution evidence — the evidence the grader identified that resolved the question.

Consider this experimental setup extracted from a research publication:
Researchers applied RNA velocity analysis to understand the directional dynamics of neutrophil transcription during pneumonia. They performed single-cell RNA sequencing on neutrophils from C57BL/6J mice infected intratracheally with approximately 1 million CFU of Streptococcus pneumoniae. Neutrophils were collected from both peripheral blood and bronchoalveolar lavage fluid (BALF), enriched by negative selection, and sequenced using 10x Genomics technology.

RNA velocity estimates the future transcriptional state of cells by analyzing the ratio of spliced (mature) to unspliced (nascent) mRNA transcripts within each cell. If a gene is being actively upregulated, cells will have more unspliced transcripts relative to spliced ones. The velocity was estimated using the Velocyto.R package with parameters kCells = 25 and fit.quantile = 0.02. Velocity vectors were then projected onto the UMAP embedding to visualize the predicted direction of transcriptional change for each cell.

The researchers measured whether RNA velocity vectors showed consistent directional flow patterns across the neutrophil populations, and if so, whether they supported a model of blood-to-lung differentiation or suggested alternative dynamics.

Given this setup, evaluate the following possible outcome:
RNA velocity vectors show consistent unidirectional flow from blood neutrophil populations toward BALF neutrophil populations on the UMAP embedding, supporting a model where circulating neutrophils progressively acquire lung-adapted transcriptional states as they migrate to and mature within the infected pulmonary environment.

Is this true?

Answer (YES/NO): NO